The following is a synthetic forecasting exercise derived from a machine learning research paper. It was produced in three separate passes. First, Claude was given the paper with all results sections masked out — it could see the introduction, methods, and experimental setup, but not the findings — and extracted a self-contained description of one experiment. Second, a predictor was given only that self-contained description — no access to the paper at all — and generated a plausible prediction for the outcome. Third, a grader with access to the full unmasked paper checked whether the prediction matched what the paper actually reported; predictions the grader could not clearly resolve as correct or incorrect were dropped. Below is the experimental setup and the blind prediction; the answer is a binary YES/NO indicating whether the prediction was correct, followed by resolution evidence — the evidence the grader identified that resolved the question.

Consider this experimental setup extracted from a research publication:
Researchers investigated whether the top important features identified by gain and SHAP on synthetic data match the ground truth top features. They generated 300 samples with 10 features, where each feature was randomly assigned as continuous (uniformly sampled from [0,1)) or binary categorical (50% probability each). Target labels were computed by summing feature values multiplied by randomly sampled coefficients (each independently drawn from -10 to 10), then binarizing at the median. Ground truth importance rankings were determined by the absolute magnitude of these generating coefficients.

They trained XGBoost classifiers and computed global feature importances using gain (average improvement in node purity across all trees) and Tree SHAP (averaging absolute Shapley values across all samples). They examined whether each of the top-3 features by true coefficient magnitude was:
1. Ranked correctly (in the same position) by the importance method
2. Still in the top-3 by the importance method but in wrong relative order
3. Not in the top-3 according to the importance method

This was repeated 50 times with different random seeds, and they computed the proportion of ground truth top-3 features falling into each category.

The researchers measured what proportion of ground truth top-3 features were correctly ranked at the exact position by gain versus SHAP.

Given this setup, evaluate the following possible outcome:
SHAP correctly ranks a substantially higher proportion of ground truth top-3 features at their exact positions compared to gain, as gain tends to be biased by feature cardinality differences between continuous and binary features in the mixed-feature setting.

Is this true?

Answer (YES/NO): NO